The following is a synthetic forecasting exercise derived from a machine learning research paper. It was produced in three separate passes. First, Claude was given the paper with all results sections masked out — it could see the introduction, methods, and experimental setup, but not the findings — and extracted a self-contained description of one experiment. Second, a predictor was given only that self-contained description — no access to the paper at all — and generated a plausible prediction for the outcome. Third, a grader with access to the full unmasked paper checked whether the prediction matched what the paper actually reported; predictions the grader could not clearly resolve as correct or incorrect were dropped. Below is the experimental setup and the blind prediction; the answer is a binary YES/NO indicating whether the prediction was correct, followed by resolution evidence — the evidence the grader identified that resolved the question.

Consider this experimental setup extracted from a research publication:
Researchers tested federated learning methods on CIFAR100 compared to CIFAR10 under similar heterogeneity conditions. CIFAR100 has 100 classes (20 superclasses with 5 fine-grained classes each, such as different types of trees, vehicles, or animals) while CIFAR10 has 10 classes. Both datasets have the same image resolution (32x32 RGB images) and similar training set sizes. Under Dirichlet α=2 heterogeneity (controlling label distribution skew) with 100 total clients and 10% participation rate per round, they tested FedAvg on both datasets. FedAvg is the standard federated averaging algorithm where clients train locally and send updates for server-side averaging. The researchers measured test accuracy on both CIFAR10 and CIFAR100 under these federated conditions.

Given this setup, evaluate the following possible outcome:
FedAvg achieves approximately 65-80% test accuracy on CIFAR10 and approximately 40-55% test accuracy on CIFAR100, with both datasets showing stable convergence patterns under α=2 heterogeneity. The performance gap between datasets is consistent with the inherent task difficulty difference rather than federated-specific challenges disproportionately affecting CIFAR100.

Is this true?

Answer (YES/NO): NO